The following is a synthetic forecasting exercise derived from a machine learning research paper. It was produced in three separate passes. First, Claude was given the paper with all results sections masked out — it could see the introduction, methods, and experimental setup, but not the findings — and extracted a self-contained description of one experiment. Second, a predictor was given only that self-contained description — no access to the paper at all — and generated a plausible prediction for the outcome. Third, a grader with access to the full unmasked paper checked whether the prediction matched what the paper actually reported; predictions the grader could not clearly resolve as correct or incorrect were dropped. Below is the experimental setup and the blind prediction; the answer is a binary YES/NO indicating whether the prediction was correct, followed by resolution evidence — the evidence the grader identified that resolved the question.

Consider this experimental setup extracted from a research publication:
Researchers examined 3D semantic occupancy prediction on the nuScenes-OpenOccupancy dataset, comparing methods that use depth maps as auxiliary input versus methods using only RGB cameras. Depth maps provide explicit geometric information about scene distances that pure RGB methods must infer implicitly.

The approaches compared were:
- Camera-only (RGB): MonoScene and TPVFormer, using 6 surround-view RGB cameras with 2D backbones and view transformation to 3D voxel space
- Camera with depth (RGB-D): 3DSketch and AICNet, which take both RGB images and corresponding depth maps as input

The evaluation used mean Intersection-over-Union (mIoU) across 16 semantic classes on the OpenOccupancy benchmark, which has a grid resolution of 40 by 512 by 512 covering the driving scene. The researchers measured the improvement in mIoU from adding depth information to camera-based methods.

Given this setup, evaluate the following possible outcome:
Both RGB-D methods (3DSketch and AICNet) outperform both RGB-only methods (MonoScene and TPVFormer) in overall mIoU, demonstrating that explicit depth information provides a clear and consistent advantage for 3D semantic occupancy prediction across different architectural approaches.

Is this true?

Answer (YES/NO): YES